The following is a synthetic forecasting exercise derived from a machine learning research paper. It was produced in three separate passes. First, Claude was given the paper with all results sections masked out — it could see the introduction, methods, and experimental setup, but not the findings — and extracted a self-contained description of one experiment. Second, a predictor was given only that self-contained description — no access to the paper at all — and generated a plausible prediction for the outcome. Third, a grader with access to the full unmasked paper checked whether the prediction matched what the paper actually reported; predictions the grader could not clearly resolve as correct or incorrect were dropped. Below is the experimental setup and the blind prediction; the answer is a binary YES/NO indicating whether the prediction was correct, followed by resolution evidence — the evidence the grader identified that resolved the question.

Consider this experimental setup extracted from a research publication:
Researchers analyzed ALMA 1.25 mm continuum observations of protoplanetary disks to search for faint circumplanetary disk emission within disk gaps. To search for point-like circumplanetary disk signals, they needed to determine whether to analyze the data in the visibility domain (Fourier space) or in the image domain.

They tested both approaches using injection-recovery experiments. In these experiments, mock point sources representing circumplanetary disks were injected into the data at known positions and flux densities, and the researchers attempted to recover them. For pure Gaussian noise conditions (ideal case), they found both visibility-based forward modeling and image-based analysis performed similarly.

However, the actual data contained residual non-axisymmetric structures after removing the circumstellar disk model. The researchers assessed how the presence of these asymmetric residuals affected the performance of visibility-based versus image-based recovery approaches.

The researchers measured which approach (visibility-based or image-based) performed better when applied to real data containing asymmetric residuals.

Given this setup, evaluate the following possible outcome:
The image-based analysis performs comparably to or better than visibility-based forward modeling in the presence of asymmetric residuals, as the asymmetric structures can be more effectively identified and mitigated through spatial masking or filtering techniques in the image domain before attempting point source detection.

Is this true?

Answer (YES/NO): YES